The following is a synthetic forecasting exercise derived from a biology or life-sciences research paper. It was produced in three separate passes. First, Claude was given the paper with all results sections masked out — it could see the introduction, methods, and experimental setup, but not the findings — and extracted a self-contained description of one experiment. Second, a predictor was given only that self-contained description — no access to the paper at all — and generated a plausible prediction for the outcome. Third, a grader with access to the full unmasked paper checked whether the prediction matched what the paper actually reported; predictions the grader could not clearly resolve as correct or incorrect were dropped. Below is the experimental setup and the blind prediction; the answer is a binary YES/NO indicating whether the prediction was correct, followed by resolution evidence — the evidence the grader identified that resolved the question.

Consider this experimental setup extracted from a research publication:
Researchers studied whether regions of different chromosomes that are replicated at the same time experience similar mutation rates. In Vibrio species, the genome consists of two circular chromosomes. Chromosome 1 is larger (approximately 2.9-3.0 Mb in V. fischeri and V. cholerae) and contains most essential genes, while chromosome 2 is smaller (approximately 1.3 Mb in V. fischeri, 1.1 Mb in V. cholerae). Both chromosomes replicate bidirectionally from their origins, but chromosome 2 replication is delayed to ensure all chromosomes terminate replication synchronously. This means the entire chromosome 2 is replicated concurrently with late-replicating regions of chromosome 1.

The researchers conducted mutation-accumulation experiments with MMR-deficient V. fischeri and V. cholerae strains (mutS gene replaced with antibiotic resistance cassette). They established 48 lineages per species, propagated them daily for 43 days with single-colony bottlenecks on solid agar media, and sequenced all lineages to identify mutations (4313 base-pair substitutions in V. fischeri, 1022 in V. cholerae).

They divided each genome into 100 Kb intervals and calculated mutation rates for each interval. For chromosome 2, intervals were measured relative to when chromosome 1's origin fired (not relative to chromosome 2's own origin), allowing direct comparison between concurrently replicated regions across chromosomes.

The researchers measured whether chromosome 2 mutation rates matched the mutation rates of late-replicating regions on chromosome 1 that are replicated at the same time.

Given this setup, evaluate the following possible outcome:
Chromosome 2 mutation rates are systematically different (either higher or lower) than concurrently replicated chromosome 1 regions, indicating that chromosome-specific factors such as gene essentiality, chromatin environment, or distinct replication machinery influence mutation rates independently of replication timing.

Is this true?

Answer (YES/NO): NO